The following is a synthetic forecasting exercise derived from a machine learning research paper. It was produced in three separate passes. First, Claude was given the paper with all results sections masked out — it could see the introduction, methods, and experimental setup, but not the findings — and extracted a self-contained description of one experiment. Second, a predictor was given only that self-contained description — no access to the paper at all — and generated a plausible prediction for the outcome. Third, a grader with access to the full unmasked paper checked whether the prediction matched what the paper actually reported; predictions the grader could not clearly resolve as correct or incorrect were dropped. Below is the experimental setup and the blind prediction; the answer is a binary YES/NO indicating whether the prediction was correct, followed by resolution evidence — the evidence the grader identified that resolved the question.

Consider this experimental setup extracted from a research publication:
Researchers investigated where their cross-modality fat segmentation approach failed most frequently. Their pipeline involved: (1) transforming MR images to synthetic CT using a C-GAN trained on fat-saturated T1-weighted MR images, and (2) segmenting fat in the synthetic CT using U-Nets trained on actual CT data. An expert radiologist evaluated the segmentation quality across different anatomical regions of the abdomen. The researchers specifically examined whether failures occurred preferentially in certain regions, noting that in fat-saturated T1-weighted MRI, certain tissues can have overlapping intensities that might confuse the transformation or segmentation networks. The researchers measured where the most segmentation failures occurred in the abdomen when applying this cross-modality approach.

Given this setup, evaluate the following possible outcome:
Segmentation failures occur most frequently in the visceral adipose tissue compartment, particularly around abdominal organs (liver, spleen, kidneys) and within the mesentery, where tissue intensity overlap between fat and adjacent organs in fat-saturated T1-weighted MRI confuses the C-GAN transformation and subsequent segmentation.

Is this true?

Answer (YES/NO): NO